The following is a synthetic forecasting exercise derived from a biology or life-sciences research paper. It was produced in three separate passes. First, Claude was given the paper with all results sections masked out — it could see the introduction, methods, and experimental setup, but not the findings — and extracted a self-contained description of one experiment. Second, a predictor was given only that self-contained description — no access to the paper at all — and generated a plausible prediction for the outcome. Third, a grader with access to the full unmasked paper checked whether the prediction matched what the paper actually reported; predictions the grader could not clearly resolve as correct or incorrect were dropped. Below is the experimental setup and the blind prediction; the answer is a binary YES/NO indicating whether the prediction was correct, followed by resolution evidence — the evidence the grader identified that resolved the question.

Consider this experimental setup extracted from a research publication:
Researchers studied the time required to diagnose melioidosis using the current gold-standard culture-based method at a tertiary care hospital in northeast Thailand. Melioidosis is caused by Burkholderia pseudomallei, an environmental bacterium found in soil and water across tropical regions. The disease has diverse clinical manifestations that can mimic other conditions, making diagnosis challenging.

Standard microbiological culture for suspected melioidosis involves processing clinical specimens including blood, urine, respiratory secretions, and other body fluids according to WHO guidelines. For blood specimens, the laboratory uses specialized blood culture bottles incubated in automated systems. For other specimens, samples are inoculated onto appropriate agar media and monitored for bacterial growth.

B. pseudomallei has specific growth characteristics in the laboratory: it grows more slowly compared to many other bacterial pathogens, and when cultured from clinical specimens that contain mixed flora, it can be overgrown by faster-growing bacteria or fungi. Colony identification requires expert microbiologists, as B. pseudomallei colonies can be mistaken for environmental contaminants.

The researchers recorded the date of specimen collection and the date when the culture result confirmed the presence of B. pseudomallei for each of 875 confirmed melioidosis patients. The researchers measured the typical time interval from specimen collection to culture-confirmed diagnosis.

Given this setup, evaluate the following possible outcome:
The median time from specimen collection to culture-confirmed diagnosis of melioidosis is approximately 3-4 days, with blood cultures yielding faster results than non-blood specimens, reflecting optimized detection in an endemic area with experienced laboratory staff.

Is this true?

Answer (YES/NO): YES